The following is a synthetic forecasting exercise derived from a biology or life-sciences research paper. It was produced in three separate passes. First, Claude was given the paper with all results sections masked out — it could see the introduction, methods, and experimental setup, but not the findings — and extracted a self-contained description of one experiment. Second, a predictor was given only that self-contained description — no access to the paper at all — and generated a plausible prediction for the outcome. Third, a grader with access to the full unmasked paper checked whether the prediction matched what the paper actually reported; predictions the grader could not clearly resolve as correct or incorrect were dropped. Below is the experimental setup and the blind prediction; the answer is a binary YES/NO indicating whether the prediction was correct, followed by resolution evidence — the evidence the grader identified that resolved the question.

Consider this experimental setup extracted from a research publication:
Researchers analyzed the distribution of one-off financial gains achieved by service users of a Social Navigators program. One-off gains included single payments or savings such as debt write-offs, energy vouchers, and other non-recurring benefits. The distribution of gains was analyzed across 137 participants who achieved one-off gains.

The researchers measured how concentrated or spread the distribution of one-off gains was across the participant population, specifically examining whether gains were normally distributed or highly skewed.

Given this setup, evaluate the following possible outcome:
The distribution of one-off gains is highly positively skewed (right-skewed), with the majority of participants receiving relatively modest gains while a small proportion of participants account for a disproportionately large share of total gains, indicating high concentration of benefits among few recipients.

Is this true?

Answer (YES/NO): YES